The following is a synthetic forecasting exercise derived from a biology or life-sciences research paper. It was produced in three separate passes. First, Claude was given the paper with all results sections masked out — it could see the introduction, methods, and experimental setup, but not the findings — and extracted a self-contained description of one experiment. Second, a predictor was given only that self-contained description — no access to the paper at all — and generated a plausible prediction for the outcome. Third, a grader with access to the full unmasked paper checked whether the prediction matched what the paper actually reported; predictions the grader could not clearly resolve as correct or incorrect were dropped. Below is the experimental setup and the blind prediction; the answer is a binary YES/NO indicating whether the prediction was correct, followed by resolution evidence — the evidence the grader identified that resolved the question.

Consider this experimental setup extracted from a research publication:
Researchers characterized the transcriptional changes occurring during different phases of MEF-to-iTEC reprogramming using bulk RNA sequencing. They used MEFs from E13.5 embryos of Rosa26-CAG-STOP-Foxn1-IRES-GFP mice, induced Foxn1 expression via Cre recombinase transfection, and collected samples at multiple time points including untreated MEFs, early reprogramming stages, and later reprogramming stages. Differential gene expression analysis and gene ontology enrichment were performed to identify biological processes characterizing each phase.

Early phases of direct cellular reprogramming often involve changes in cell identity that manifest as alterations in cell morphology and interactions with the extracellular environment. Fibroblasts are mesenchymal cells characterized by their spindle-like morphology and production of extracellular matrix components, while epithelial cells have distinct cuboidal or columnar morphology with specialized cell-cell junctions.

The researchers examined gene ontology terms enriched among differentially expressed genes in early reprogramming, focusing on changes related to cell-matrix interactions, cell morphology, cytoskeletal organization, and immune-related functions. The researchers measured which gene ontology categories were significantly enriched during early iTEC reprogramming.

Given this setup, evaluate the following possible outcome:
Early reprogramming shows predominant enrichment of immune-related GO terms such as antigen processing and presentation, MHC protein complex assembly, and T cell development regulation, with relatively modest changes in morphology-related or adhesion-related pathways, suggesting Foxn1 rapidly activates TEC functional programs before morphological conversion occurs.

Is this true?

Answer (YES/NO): NO